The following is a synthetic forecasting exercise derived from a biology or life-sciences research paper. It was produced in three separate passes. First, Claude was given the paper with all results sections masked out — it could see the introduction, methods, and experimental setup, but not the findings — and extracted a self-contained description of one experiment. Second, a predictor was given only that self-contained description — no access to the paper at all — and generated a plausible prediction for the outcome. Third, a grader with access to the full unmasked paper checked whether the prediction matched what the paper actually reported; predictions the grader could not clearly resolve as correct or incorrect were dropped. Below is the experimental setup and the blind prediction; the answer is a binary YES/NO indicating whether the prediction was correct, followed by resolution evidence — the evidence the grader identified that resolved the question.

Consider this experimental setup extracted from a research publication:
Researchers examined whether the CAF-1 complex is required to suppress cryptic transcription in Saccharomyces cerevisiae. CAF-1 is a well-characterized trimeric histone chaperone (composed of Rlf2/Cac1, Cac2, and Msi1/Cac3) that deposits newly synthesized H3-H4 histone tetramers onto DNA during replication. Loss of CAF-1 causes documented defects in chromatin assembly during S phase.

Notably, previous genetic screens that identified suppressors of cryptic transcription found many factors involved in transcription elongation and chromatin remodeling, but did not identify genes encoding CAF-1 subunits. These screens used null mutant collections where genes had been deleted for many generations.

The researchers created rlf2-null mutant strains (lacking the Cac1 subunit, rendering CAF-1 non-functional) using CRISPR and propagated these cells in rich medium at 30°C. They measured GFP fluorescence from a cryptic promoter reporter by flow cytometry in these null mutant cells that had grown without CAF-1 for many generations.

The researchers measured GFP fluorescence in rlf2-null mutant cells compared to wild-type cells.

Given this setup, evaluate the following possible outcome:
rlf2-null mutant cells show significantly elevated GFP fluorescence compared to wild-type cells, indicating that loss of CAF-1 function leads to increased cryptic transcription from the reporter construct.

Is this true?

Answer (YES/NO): NO